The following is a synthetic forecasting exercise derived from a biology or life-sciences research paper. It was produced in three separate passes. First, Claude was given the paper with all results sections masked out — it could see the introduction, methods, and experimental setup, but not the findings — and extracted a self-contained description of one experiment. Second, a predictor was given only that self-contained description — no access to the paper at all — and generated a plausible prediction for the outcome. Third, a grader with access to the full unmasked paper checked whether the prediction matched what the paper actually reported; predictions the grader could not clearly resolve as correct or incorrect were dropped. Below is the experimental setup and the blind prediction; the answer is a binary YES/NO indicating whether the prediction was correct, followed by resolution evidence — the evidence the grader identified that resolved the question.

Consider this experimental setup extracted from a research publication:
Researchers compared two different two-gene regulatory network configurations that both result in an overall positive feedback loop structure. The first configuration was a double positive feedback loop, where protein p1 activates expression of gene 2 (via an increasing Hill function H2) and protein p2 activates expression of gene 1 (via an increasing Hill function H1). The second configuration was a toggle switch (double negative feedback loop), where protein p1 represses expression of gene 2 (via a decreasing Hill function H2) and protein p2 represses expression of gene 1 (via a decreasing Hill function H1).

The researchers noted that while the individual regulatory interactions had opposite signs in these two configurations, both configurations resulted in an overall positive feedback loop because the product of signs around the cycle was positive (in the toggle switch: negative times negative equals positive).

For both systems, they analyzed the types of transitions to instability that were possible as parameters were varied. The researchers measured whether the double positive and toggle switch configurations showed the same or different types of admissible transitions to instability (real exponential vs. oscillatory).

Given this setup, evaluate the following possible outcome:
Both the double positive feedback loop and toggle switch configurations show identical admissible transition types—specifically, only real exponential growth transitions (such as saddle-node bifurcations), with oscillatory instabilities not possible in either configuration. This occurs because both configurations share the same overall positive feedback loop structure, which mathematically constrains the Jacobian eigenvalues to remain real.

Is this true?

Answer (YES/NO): YES